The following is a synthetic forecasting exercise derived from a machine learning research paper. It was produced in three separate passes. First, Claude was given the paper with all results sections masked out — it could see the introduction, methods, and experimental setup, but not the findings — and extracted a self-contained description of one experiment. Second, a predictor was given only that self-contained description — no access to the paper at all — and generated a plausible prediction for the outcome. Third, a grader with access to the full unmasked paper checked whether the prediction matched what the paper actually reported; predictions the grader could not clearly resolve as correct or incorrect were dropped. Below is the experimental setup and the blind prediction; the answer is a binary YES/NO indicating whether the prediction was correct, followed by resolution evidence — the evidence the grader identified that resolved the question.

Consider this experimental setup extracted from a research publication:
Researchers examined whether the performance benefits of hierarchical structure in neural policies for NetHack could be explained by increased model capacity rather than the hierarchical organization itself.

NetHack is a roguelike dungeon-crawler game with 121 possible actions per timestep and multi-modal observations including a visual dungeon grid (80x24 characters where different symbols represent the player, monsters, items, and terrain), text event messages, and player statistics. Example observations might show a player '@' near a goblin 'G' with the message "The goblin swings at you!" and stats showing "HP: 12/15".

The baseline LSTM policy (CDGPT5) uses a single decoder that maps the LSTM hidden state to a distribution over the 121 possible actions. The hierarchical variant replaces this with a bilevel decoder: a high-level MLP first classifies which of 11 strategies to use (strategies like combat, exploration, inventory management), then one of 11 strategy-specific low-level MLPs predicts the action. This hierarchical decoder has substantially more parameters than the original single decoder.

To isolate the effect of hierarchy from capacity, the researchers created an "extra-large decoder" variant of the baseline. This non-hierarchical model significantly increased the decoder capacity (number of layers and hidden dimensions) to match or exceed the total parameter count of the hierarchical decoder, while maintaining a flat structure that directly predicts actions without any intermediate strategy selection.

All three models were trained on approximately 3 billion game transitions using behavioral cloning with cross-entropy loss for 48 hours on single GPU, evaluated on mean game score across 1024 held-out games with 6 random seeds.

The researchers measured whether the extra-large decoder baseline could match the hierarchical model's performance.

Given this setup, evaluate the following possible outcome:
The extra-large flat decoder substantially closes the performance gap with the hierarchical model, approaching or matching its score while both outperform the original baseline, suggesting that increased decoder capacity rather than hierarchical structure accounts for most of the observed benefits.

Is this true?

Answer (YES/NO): NO